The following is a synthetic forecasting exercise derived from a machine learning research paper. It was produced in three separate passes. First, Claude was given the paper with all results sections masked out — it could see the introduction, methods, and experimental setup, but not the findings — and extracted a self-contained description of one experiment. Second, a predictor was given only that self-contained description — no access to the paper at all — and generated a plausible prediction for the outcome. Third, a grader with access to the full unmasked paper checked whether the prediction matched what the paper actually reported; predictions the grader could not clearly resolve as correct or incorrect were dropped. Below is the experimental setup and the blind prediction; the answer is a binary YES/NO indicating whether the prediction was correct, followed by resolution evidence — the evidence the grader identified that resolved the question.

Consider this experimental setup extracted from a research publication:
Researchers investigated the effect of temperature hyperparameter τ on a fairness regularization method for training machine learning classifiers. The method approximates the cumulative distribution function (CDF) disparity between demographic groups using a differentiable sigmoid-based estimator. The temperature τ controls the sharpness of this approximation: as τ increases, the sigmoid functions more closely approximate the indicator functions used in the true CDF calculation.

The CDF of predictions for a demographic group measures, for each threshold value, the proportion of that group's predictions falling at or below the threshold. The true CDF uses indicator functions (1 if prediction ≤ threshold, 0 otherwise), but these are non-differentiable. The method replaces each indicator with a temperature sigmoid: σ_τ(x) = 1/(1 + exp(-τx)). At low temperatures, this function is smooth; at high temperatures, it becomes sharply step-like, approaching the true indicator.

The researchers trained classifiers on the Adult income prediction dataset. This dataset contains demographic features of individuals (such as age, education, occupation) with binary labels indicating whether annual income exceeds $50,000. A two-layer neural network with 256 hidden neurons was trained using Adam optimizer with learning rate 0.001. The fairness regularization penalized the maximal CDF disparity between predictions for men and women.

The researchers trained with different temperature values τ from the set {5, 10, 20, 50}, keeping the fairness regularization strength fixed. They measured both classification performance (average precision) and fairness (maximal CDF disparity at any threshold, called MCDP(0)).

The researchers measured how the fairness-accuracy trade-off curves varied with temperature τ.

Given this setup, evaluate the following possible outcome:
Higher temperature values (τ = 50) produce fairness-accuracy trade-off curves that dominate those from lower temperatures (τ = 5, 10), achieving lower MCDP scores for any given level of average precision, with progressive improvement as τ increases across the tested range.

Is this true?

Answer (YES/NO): NO